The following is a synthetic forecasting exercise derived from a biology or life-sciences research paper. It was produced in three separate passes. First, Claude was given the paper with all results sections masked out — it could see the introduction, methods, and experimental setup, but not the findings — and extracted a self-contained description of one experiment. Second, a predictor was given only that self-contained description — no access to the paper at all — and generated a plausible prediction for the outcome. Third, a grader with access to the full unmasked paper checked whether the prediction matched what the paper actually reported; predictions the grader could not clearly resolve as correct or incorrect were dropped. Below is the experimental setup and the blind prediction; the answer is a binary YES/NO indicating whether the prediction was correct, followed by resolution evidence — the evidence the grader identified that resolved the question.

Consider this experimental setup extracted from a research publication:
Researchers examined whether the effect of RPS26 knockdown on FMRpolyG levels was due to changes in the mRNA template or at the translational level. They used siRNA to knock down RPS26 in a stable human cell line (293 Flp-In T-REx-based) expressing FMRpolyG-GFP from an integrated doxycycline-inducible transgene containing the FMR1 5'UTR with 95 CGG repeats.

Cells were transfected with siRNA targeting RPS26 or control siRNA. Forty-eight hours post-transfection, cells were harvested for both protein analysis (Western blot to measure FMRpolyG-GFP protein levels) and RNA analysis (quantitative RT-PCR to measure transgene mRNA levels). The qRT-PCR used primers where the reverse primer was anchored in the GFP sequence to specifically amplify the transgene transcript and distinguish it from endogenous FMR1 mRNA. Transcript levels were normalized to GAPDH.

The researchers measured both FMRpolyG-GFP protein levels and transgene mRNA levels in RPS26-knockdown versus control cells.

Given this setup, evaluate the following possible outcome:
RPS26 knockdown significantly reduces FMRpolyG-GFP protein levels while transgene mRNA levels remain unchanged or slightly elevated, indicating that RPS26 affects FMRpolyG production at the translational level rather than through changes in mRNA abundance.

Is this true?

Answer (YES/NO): YES